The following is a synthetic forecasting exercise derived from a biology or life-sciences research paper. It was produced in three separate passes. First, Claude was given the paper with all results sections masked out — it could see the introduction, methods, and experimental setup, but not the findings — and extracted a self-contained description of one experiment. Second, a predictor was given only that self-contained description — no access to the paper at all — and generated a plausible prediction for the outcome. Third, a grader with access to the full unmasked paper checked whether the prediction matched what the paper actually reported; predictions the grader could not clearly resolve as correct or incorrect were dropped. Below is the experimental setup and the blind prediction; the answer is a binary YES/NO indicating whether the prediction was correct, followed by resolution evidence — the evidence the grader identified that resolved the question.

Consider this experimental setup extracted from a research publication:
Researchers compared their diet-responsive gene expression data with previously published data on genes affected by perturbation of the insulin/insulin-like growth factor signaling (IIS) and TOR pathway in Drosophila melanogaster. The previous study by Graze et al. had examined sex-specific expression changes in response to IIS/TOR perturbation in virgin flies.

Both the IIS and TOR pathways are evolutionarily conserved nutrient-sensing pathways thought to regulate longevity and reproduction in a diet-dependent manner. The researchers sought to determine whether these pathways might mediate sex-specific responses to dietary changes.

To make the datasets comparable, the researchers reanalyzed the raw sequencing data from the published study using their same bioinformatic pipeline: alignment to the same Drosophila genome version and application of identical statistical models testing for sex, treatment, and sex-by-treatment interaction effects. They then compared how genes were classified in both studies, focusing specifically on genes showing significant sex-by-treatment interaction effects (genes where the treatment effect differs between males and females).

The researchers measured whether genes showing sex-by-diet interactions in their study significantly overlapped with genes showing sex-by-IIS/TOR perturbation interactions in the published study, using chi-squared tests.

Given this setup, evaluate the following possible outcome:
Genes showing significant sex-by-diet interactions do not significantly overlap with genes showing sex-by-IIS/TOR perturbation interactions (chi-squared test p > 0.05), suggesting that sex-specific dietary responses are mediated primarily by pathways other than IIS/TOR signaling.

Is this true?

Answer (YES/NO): NO